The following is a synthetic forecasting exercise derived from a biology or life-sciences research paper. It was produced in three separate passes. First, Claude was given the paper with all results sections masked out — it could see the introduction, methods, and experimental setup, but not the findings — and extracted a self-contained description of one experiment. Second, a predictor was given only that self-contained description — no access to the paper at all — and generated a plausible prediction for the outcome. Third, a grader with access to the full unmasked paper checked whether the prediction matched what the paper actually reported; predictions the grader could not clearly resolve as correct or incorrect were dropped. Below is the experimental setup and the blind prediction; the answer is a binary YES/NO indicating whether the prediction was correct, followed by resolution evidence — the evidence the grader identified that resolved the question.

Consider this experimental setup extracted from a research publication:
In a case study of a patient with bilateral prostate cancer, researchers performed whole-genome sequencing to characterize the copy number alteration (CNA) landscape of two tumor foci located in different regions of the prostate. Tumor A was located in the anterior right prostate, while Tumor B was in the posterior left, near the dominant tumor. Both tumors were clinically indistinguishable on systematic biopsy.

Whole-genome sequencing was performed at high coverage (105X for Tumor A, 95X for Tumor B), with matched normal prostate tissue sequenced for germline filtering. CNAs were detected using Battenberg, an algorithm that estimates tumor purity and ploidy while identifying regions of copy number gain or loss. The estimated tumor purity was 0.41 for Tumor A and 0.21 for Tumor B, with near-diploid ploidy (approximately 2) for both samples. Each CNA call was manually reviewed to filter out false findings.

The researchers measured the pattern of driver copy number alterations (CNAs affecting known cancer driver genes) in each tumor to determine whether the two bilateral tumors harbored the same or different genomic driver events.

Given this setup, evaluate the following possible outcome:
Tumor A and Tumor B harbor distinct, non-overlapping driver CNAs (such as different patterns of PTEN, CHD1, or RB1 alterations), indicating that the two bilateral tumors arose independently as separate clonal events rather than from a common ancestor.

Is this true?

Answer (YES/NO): YES